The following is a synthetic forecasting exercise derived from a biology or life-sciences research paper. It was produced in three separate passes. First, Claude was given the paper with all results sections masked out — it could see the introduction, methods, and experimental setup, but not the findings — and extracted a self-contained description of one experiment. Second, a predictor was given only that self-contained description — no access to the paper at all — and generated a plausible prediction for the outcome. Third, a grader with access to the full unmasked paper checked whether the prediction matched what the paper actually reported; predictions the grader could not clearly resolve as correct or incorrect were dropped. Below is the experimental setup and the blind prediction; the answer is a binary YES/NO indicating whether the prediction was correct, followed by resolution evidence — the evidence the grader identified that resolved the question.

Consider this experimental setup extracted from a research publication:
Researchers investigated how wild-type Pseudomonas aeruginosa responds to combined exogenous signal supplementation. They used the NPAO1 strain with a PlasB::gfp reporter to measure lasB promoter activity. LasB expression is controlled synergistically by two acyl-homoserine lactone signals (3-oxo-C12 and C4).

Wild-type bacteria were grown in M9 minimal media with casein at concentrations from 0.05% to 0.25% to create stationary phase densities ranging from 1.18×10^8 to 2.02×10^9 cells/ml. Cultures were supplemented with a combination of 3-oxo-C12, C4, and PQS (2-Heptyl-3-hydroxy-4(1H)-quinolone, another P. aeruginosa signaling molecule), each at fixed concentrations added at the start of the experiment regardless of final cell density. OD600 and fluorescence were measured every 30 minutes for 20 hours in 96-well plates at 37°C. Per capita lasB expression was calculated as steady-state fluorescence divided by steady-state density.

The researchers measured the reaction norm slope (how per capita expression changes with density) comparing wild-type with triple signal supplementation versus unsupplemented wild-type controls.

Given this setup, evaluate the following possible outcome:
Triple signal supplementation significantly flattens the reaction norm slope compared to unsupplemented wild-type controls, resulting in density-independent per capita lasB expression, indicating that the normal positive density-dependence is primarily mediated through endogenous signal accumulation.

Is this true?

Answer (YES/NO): NO